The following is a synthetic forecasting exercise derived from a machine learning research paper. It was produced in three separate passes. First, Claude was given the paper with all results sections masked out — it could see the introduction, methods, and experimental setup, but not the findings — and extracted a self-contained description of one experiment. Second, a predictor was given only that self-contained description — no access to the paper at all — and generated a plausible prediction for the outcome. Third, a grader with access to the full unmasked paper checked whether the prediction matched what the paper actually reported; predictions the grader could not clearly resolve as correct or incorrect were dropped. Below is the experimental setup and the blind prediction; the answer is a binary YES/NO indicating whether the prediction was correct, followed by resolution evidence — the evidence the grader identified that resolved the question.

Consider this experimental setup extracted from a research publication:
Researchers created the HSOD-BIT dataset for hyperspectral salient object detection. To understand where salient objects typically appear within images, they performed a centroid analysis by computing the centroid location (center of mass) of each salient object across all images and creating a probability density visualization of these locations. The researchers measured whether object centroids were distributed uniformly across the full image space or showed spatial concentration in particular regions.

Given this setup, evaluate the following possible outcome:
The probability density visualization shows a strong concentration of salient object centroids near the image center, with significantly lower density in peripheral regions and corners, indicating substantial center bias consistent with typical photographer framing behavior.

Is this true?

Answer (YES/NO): NO